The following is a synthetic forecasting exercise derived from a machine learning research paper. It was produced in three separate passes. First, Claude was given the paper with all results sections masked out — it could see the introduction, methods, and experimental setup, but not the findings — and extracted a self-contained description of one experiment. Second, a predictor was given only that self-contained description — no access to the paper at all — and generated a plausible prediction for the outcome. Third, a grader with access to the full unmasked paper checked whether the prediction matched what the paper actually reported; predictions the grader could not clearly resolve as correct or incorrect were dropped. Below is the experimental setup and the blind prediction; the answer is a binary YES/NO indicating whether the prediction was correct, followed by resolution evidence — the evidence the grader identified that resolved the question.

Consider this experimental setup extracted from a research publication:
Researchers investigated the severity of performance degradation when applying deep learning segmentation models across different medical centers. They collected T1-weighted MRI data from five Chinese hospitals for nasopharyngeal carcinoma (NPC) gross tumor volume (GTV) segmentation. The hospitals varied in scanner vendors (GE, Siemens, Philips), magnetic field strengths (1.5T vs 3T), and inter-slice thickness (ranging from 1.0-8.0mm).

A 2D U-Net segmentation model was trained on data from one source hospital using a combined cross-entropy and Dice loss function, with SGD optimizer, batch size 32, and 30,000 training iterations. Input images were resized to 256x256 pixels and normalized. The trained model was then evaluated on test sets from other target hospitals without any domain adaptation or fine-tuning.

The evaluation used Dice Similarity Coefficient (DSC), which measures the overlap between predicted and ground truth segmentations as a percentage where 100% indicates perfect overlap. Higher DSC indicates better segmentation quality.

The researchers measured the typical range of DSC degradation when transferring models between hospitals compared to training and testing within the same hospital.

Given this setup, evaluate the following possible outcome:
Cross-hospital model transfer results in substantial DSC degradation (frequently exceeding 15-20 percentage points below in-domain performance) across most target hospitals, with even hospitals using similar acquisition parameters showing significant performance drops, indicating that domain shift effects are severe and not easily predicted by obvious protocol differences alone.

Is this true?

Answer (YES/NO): NO